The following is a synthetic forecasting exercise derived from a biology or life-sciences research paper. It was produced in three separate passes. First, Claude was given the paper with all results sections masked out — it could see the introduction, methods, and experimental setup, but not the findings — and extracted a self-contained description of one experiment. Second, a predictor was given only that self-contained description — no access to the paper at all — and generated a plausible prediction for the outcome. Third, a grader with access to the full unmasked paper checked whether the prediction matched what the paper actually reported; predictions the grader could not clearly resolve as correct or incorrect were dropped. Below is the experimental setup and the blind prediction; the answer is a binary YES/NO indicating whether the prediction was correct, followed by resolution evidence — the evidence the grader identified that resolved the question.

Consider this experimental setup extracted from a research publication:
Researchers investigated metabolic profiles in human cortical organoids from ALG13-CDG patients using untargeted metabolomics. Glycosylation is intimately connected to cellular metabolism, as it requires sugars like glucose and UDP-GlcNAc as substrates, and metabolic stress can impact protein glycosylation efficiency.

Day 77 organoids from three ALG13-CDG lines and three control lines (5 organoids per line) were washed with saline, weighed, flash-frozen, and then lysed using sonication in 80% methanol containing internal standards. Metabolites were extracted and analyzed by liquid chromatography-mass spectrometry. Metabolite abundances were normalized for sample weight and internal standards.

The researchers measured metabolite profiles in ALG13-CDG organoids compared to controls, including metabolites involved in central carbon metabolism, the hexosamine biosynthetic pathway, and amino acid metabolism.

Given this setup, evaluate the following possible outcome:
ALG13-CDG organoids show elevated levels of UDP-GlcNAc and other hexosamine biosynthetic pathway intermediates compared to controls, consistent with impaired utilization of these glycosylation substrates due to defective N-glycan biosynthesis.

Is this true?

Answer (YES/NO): NO